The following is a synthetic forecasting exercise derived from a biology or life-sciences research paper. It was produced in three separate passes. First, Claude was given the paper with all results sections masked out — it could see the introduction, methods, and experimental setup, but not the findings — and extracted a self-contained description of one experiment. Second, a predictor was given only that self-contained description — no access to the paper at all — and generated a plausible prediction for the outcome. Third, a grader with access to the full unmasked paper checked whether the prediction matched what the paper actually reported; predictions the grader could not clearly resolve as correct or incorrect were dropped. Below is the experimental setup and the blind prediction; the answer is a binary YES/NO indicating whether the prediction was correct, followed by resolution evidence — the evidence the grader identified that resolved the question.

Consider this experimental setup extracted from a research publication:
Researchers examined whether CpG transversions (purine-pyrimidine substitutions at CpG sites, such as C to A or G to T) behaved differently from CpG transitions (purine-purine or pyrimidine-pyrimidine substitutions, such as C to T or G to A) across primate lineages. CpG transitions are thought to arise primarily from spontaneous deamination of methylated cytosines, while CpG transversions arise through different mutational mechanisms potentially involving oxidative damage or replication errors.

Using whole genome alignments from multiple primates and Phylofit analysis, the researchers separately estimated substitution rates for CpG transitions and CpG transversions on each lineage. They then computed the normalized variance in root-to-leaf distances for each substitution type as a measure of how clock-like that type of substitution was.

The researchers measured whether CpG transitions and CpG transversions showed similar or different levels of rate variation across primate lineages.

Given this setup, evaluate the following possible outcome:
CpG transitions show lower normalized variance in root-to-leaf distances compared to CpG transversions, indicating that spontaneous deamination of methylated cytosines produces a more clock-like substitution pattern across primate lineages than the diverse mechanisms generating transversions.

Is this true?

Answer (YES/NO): YES